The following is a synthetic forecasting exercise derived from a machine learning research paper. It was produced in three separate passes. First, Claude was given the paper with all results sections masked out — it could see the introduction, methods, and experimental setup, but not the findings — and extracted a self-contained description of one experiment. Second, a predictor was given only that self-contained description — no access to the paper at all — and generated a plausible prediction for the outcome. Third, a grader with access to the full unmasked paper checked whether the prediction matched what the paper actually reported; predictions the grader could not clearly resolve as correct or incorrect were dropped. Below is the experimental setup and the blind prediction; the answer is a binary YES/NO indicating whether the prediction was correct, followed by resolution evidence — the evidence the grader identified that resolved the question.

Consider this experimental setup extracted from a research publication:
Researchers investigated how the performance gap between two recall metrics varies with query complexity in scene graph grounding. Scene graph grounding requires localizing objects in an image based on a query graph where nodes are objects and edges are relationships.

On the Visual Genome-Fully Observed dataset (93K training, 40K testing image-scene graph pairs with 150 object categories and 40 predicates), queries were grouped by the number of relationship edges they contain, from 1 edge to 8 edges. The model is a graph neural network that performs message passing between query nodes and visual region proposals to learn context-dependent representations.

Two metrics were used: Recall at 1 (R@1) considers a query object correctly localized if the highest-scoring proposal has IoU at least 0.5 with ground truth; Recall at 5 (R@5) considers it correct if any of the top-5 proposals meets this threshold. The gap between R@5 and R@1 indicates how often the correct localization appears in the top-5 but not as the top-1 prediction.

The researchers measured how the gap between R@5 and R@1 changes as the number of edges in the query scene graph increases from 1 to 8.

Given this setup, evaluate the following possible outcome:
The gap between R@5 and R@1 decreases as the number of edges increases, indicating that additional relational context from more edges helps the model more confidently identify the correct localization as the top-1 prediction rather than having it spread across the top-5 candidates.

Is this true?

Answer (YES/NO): NO